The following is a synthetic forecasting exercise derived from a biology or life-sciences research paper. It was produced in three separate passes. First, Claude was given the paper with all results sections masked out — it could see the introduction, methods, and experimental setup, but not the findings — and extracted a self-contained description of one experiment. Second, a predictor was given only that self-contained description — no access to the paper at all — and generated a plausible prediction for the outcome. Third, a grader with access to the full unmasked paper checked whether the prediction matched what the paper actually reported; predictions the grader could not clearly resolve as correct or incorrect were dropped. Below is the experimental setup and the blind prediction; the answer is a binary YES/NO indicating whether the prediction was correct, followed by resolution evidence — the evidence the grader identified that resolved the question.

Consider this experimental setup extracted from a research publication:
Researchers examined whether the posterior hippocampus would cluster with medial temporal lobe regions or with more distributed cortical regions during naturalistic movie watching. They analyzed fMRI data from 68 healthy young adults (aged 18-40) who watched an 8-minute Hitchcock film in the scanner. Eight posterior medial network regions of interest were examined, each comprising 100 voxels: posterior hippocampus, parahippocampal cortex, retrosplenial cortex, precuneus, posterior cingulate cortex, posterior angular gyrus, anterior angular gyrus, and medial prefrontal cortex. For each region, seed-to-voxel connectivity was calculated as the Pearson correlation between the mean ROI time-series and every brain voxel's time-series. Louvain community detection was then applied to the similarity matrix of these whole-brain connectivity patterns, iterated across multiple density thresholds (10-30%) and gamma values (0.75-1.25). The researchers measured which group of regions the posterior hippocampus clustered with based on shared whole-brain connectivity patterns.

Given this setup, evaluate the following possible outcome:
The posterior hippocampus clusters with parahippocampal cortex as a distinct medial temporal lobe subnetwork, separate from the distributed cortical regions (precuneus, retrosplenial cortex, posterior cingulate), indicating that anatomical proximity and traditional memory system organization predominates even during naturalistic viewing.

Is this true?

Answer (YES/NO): NO